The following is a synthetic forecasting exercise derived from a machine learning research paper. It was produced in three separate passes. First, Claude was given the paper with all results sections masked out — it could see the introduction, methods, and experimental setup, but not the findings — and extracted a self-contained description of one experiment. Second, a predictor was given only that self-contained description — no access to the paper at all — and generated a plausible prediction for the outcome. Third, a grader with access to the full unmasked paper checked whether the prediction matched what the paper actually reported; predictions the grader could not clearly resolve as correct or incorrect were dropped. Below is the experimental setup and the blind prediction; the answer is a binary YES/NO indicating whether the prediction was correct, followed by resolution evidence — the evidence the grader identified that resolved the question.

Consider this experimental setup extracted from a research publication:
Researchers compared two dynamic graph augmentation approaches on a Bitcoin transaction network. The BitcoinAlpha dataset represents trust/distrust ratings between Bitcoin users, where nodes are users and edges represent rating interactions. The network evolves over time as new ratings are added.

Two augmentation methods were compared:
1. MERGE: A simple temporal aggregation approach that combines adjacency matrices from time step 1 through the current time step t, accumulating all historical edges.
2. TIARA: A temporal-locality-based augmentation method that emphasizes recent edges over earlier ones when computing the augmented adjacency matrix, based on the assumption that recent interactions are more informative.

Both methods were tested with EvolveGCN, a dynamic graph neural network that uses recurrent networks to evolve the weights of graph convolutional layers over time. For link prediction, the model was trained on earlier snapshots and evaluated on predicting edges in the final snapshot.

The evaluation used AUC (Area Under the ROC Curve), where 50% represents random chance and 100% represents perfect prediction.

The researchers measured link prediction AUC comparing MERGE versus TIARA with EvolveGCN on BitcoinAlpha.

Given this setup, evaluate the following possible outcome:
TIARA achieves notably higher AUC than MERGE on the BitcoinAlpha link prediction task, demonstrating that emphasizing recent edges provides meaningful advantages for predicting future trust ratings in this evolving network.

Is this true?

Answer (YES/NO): YES